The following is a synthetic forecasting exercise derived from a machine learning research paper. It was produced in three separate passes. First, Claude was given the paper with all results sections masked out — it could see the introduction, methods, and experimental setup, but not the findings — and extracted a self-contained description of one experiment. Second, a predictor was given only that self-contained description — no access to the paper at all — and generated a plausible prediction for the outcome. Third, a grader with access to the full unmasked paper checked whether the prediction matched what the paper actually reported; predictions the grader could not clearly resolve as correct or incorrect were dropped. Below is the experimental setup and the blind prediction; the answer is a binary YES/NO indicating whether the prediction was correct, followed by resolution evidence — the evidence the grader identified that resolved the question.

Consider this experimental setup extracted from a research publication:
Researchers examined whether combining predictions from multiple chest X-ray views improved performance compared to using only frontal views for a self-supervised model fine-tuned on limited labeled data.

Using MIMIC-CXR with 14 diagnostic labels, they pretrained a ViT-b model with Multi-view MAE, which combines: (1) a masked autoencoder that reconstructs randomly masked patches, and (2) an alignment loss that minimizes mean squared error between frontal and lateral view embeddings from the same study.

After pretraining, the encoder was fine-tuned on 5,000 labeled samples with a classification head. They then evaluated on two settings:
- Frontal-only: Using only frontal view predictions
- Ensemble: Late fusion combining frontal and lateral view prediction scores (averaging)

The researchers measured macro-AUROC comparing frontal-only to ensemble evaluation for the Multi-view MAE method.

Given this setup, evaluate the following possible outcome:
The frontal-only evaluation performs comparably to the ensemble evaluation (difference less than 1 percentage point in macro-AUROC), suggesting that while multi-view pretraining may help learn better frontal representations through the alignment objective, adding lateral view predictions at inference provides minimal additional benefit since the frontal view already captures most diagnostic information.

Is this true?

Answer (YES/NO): YES